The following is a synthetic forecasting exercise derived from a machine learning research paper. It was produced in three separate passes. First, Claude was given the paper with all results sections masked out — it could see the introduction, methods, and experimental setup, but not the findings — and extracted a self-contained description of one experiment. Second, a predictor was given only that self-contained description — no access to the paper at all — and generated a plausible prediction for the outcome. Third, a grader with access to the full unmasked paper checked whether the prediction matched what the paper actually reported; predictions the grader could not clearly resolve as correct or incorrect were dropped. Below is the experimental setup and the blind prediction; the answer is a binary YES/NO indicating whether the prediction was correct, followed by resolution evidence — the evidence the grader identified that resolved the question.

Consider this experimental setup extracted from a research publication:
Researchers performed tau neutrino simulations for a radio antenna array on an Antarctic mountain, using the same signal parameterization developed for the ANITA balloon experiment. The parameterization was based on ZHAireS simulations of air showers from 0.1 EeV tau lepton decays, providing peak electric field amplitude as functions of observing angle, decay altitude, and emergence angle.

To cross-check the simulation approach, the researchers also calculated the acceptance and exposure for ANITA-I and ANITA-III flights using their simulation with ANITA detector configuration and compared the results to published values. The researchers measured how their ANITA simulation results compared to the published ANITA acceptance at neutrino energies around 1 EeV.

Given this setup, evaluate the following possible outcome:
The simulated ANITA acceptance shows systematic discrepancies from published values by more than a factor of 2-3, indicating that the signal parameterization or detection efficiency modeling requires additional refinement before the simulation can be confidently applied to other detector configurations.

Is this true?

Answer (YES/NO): YES